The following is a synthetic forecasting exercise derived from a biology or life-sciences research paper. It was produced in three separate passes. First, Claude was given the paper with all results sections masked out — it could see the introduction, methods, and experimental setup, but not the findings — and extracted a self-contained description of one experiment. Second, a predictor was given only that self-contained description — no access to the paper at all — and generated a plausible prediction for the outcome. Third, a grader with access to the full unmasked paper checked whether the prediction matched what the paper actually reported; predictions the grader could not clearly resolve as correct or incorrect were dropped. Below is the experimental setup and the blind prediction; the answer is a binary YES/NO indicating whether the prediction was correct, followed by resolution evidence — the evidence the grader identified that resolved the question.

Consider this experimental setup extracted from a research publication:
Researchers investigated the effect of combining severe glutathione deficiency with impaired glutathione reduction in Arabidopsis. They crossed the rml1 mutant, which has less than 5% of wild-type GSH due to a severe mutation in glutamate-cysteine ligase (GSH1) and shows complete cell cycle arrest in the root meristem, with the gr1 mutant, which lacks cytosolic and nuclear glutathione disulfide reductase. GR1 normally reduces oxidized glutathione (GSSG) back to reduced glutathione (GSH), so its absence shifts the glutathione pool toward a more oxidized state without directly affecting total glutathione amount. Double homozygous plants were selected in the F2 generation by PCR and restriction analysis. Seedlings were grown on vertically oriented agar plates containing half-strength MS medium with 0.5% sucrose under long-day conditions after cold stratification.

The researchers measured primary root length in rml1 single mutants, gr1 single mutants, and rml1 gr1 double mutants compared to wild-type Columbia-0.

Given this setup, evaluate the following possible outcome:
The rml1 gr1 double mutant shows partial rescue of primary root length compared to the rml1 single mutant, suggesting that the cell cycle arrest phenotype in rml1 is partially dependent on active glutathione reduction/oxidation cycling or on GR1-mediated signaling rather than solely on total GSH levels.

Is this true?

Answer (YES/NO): NO